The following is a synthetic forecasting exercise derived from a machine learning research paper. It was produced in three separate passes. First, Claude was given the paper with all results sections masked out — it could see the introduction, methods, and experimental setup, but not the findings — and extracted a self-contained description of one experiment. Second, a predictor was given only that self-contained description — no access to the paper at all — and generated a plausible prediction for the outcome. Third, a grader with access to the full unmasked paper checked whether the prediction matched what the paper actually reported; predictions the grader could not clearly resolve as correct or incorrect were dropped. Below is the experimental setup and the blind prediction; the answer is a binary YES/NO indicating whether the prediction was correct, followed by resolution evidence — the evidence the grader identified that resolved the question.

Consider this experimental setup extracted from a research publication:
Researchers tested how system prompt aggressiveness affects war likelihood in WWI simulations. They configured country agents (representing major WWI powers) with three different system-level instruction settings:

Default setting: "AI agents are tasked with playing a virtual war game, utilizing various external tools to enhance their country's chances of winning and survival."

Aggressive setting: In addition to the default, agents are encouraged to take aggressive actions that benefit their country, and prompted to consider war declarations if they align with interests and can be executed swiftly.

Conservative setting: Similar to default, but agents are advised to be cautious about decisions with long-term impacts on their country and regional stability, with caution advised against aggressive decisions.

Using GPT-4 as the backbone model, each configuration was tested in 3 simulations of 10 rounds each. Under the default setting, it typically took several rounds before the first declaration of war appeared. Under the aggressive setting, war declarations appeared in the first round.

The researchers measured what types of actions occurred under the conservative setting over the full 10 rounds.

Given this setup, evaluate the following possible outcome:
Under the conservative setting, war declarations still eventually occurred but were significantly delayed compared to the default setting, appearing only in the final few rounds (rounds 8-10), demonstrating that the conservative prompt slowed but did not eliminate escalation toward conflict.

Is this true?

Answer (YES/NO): NO